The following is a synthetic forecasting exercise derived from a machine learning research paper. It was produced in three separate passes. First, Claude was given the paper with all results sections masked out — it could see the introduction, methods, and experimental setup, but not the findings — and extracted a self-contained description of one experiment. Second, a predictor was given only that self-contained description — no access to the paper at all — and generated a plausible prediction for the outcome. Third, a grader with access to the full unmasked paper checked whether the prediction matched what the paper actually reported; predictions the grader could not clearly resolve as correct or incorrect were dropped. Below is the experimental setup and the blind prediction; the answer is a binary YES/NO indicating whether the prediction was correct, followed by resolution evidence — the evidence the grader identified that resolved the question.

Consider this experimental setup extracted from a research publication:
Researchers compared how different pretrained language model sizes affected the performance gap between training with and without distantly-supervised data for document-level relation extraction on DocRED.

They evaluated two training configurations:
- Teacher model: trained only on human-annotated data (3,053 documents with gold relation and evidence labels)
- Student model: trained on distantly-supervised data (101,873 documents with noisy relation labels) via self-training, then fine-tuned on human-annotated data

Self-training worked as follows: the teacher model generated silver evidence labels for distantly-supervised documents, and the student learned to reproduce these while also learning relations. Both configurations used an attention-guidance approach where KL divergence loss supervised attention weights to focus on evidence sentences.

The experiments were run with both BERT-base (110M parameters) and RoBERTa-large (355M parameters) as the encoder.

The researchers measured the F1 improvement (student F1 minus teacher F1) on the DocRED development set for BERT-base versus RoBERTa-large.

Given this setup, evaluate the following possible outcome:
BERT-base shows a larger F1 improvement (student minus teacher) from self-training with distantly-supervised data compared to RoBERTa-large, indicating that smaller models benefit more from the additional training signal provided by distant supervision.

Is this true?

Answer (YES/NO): YES